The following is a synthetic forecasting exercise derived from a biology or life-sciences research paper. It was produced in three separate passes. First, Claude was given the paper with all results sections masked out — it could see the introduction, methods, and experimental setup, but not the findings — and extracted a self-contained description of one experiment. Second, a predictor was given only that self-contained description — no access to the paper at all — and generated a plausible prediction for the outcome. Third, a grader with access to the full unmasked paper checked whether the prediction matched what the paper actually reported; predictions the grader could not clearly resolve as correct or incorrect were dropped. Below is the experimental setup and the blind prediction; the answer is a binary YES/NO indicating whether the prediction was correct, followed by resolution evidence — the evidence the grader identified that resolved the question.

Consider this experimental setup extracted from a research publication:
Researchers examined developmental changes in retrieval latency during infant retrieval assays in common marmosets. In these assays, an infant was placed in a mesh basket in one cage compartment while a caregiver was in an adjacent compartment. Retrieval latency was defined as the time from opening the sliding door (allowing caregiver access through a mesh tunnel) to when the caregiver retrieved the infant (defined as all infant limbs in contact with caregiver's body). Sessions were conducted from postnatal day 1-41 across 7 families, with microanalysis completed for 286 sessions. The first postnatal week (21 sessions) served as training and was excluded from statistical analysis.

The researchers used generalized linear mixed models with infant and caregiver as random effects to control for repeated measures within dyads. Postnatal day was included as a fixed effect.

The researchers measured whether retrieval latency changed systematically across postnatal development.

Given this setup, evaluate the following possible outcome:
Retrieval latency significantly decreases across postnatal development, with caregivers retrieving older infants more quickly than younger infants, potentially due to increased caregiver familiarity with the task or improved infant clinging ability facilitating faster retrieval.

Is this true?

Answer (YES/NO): NO